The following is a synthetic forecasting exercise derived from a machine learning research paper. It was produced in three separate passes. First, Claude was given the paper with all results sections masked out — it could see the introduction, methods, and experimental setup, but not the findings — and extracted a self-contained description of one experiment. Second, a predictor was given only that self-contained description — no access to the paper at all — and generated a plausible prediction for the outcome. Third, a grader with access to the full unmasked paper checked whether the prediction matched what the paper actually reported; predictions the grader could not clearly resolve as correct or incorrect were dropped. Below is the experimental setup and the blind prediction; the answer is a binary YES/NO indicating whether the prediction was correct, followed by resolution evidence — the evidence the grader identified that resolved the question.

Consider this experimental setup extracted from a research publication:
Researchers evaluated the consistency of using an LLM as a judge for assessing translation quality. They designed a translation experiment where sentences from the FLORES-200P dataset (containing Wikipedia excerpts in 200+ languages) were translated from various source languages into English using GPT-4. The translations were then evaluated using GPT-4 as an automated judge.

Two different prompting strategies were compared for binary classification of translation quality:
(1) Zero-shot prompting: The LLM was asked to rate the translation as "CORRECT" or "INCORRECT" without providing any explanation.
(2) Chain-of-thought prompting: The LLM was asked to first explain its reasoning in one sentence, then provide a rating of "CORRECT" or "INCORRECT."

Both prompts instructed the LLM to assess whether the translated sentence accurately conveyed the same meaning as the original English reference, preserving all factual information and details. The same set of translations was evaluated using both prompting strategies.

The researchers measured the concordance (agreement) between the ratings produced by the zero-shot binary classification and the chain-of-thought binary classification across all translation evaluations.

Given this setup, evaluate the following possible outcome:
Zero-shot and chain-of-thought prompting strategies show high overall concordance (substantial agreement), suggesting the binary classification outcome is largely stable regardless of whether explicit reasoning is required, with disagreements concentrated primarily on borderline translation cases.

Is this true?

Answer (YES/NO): NO